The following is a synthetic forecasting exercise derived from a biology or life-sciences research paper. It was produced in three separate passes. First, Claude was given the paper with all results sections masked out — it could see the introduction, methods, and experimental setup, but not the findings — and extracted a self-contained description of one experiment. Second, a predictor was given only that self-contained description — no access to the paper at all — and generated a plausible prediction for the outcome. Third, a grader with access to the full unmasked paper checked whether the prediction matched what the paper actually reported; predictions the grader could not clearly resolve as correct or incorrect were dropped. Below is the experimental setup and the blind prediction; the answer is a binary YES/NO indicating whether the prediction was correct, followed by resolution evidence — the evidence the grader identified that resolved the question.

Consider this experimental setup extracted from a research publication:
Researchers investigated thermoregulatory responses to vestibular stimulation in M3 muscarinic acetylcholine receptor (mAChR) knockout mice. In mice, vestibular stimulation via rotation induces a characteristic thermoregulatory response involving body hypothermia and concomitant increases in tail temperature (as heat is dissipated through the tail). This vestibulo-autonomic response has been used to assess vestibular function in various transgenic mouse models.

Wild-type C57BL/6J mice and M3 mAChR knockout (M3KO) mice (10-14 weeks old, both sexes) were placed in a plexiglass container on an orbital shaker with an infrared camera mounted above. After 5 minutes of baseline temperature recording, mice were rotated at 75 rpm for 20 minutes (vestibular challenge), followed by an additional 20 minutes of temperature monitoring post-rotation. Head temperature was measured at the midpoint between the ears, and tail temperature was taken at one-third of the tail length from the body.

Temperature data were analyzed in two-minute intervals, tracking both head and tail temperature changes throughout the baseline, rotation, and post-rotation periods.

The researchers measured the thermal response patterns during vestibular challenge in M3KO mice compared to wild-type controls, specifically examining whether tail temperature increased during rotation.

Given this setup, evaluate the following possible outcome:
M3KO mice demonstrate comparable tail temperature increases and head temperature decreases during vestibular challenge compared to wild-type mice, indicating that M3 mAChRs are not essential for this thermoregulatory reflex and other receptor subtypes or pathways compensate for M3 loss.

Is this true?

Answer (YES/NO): NO